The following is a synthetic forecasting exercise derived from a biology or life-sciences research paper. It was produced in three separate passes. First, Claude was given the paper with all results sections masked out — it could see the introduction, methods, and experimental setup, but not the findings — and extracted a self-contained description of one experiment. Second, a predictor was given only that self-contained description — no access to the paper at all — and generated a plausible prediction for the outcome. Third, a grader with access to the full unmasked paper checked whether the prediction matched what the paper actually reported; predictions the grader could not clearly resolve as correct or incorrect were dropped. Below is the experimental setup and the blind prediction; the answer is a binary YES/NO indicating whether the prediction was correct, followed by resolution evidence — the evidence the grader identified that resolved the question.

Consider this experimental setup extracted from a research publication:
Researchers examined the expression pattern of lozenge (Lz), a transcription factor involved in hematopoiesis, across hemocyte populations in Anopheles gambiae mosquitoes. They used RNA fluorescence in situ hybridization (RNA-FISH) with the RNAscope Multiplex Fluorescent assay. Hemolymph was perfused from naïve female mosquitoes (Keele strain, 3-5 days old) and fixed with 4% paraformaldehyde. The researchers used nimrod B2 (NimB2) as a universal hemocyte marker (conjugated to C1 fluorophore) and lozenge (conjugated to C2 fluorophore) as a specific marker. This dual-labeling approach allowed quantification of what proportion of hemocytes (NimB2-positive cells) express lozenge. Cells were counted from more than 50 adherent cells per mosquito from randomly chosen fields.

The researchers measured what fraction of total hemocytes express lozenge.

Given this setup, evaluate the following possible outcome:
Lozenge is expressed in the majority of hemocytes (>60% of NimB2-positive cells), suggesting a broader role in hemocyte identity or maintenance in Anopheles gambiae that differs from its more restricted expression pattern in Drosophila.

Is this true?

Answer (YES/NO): NO